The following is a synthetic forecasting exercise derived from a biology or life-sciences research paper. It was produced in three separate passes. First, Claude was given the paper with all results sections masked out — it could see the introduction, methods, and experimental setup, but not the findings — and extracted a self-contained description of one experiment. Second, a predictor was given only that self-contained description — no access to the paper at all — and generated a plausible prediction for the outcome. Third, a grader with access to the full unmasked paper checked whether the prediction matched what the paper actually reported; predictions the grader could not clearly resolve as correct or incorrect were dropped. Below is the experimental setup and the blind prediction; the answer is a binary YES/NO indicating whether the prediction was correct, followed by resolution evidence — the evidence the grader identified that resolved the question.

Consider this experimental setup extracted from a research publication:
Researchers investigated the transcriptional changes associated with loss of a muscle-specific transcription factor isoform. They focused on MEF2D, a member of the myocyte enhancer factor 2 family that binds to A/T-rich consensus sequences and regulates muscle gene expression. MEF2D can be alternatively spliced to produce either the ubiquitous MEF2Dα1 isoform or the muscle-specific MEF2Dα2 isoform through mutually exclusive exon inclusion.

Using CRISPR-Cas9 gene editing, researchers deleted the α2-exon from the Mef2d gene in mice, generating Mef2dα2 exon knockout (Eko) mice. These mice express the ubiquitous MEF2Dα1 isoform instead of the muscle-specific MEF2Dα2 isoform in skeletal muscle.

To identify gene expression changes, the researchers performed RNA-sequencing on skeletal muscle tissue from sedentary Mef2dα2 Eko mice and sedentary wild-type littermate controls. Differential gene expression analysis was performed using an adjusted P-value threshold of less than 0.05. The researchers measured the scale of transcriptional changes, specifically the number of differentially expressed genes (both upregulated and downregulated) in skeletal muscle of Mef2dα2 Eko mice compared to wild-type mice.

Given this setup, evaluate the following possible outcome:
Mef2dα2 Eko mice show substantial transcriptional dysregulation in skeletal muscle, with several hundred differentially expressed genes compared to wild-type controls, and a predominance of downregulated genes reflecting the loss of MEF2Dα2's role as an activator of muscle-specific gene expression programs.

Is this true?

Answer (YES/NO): NO